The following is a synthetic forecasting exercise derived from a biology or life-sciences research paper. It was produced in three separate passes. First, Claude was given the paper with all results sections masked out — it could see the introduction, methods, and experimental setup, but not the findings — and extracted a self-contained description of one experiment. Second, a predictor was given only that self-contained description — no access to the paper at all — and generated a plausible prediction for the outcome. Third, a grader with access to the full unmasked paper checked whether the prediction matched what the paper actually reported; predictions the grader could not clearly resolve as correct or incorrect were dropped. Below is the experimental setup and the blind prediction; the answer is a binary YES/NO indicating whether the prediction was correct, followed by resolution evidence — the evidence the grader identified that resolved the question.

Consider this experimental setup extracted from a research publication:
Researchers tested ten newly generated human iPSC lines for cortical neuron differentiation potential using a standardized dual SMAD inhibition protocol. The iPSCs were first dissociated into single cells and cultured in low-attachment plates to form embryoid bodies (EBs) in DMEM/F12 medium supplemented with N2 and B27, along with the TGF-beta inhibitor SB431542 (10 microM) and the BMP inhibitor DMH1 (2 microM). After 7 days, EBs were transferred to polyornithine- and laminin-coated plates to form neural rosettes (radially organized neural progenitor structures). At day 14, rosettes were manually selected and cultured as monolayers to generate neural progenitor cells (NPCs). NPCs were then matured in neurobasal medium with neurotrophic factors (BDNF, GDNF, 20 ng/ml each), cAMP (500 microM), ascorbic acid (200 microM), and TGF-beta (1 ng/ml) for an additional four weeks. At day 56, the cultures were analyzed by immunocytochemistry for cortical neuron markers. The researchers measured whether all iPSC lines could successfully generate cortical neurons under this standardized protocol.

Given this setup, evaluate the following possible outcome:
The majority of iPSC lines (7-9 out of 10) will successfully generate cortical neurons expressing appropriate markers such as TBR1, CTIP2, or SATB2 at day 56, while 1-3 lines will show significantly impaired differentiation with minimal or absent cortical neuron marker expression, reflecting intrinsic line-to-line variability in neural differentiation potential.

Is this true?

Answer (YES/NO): NO